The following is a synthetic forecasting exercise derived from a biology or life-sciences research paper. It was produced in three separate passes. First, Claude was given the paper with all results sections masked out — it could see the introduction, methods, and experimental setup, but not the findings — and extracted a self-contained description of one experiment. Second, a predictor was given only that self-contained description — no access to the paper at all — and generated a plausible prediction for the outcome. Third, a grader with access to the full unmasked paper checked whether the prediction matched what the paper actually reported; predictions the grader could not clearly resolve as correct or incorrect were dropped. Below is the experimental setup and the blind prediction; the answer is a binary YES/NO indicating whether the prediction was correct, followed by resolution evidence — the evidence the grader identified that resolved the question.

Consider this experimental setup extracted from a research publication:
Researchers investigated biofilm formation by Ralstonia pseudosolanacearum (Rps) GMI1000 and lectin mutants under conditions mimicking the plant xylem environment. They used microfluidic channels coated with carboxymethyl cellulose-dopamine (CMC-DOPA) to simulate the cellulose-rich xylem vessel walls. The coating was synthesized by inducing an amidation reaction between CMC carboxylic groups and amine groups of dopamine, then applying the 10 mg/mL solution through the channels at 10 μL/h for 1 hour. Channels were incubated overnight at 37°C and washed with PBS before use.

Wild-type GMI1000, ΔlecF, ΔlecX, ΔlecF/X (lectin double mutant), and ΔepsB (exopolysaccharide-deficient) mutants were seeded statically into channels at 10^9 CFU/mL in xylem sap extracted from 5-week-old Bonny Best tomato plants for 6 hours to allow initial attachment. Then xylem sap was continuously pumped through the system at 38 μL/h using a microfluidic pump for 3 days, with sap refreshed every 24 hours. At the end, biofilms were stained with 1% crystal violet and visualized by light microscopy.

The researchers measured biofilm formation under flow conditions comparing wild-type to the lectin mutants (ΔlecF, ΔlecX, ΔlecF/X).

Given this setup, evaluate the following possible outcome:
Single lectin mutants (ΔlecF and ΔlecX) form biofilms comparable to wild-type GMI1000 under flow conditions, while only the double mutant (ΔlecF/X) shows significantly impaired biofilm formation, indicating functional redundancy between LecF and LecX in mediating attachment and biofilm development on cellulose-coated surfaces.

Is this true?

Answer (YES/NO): NO